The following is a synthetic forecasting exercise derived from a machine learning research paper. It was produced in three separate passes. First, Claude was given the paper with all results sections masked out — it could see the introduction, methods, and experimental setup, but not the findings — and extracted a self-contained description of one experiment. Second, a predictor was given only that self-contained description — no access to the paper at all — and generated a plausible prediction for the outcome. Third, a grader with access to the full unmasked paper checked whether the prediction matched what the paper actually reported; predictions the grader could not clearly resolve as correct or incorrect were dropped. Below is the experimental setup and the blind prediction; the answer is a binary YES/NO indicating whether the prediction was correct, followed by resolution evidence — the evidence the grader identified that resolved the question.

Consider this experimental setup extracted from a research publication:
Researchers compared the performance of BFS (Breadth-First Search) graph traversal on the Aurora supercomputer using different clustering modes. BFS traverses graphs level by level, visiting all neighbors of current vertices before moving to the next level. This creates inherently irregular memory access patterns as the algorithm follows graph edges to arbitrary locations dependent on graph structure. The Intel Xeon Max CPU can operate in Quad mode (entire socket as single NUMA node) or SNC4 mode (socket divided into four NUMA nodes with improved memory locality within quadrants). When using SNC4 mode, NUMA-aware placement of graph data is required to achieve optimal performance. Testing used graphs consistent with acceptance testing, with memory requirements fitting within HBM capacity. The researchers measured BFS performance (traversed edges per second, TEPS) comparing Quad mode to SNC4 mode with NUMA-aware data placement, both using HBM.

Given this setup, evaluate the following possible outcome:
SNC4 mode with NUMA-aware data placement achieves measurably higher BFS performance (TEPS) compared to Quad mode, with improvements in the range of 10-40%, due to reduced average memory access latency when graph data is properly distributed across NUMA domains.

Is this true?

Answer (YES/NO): NO